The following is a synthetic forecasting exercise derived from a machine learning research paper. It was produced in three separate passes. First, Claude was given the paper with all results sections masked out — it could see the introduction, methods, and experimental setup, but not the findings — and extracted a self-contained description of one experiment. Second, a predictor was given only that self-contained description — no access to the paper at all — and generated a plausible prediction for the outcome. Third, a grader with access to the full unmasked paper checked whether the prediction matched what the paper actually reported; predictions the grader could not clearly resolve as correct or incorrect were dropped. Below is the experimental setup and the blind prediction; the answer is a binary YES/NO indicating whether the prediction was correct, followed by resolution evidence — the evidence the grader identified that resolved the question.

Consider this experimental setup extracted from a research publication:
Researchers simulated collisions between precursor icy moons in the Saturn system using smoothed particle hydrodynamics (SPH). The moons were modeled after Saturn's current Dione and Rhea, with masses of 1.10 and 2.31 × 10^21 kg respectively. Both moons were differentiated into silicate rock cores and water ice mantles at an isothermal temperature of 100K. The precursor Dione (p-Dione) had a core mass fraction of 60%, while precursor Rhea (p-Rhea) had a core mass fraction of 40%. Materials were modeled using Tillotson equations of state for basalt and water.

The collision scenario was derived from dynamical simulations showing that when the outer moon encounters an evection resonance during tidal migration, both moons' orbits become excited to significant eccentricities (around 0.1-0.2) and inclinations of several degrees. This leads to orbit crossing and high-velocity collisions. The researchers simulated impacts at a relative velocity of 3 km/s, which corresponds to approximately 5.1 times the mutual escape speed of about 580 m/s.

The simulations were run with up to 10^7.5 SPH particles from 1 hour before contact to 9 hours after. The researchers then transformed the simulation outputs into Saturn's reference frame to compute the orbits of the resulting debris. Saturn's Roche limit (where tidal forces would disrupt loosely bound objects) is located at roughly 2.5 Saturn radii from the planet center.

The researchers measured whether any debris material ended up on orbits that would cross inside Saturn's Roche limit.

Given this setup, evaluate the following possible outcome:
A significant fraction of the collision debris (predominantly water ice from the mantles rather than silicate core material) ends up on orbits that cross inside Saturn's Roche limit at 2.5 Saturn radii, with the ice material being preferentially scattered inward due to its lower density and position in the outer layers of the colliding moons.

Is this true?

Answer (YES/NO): YES